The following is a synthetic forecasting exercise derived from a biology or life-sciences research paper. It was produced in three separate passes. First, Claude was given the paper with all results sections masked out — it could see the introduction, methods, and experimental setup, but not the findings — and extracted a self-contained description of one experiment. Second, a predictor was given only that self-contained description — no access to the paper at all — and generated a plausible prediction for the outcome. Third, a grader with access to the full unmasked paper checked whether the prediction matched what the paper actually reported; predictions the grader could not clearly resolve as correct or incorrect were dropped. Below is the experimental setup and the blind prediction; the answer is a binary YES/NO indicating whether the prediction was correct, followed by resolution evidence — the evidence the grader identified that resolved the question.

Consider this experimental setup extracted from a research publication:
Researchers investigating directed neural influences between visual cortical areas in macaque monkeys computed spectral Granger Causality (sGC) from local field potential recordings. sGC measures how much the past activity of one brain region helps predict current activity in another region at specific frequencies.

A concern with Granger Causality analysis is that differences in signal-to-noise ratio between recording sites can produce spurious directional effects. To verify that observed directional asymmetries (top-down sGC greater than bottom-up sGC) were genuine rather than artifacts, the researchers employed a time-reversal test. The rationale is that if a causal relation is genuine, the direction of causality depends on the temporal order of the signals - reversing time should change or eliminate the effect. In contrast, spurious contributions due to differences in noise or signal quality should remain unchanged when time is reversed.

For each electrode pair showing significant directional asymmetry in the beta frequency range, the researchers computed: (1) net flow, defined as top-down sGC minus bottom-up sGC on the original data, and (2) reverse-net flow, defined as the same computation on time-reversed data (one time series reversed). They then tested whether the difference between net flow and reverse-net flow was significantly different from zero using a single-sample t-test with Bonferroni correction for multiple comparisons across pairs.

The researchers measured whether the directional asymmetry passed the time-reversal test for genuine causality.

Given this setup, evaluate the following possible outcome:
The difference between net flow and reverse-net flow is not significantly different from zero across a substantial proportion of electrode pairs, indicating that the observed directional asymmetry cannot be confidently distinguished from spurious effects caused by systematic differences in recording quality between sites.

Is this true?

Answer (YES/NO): NO